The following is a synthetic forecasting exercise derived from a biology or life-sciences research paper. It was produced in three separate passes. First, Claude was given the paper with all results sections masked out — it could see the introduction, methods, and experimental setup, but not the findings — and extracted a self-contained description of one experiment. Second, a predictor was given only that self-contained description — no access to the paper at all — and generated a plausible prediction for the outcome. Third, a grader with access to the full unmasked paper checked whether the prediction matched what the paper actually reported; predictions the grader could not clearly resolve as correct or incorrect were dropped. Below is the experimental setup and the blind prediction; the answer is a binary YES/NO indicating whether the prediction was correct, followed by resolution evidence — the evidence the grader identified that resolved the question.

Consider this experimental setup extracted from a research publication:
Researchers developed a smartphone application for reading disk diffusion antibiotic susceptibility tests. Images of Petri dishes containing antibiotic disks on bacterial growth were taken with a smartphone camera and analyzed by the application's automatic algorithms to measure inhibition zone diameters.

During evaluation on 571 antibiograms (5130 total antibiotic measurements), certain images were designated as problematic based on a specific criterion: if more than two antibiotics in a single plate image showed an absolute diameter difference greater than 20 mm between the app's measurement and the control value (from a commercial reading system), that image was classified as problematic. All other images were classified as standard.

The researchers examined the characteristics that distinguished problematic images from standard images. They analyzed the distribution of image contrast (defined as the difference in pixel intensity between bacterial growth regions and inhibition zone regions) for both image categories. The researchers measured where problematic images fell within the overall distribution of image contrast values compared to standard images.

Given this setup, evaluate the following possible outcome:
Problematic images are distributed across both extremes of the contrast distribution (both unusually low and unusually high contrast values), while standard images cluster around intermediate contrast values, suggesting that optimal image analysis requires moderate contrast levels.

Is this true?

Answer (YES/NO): NO